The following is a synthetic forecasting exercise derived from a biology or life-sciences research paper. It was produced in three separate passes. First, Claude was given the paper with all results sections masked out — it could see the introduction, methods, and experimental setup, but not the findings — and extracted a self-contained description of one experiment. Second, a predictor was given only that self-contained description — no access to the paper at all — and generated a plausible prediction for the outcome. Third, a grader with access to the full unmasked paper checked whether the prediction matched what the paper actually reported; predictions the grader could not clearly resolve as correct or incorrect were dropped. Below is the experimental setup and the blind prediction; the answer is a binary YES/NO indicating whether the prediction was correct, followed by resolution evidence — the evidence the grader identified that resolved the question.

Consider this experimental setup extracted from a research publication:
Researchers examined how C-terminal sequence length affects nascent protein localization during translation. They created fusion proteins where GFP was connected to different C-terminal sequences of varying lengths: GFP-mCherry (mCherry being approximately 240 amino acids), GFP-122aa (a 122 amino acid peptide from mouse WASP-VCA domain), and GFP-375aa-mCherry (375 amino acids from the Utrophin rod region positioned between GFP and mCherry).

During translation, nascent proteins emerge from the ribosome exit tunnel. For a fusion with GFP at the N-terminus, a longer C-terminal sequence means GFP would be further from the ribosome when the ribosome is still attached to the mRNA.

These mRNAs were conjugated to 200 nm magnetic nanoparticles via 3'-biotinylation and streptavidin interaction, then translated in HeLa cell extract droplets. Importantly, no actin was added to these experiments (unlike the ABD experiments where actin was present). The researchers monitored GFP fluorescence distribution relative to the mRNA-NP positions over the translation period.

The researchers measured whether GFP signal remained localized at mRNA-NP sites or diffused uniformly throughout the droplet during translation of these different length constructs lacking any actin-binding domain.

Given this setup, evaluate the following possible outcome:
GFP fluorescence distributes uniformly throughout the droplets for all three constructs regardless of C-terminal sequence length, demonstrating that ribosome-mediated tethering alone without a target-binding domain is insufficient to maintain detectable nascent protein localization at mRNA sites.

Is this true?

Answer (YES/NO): NO